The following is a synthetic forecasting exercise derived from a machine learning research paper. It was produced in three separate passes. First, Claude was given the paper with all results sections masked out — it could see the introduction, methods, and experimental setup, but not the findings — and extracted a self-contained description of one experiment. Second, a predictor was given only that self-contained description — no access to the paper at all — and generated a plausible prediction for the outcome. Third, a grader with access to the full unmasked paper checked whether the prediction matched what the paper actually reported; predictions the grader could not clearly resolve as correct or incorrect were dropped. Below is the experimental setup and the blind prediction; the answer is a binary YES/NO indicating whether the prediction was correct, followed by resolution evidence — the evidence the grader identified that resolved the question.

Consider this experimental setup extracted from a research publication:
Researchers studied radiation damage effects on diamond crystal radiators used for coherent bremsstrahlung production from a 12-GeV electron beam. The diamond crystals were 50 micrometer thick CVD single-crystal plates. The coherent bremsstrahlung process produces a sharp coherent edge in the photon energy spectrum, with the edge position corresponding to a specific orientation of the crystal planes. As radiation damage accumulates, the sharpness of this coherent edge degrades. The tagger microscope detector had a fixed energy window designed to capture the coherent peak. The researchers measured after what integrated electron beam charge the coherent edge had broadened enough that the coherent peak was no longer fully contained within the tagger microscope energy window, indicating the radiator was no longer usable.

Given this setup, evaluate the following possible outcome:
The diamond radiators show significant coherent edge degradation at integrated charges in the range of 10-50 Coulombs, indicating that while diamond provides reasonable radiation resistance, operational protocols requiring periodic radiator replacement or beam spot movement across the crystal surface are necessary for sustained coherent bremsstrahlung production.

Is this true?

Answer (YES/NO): NO